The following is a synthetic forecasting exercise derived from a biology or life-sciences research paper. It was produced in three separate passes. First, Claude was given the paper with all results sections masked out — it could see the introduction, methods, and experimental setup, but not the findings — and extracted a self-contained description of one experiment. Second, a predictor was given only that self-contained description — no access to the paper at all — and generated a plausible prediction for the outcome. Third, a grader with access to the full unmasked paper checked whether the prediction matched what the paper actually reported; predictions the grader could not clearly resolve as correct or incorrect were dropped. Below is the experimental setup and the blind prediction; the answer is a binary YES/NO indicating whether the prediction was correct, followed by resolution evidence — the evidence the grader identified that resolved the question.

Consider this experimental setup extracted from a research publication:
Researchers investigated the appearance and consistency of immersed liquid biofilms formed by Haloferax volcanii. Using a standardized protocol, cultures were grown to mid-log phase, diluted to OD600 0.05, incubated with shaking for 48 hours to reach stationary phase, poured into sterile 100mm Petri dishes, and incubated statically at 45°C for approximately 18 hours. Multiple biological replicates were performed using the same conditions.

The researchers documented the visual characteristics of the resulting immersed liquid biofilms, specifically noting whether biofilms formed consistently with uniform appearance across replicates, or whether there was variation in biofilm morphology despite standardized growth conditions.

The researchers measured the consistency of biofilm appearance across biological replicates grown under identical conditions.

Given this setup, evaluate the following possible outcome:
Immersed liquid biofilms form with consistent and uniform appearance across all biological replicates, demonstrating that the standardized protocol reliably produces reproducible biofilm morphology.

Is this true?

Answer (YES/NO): NO